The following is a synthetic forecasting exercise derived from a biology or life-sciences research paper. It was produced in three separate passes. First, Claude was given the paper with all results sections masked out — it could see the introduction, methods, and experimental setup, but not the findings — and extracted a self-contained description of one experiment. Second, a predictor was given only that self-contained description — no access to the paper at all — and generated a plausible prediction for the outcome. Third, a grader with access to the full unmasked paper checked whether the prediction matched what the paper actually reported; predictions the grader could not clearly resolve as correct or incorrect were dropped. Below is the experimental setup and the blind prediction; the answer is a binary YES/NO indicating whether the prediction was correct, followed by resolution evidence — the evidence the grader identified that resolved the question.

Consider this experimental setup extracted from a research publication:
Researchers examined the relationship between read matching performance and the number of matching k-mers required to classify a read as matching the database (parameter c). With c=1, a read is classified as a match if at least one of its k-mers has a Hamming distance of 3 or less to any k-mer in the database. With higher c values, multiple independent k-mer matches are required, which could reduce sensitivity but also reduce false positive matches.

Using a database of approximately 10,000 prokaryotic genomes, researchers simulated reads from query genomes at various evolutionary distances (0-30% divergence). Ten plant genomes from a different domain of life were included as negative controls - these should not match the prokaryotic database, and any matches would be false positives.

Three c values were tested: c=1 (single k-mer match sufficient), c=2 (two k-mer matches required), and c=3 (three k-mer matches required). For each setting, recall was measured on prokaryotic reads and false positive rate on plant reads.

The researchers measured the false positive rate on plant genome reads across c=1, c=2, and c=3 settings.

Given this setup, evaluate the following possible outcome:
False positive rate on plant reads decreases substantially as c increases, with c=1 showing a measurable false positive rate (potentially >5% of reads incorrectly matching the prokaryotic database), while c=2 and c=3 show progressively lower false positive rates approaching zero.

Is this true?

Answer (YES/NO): NO